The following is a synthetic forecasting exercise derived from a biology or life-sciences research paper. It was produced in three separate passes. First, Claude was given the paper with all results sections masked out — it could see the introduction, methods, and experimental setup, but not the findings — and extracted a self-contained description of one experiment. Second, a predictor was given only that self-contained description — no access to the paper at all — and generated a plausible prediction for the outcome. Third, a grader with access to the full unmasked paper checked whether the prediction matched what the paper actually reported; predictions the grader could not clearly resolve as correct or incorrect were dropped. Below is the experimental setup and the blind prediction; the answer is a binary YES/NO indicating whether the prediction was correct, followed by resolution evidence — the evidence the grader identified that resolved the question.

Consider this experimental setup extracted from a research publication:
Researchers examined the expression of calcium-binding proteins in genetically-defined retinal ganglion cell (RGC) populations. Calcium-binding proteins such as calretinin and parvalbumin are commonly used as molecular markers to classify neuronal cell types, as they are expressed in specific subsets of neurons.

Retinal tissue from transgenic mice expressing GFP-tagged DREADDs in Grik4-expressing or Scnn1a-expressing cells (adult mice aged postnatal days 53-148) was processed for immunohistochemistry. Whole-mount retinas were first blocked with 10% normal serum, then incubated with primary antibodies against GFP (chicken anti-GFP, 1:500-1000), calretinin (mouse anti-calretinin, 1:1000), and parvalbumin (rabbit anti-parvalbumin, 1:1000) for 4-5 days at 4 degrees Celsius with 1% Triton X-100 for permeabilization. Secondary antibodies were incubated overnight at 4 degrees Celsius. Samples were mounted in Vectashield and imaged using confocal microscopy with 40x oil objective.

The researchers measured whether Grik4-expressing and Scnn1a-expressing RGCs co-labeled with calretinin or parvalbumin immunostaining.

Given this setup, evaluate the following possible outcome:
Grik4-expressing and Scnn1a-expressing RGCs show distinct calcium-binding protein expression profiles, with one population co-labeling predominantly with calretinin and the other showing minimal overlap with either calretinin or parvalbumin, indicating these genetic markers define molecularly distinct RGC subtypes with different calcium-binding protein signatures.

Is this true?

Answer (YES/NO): NO